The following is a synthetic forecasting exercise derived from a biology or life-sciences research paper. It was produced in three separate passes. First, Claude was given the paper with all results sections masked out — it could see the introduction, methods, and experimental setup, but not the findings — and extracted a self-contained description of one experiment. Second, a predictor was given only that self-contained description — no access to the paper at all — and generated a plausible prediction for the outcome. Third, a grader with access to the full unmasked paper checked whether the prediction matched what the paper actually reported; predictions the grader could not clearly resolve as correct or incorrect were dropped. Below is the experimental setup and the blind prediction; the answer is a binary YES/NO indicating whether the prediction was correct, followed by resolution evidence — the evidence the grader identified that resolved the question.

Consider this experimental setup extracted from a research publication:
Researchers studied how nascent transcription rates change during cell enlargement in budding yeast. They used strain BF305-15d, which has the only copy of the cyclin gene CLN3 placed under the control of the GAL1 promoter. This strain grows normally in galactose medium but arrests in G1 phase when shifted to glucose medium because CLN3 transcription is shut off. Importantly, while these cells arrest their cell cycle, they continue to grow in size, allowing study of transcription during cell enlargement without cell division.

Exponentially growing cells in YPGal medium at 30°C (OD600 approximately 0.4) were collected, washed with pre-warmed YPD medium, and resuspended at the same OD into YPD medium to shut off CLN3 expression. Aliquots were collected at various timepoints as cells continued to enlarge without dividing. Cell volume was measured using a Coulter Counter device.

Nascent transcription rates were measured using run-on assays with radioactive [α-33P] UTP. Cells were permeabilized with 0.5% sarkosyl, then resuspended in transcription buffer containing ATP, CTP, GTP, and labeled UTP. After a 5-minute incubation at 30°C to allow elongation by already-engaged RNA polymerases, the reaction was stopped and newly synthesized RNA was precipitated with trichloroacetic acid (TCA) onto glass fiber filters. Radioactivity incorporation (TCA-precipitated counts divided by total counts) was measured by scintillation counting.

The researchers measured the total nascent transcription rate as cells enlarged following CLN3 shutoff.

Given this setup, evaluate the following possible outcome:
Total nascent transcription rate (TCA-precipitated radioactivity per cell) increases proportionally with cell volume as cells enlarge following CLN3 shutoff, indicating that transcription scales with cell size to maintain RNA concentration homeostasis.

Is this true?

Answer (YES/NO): NO